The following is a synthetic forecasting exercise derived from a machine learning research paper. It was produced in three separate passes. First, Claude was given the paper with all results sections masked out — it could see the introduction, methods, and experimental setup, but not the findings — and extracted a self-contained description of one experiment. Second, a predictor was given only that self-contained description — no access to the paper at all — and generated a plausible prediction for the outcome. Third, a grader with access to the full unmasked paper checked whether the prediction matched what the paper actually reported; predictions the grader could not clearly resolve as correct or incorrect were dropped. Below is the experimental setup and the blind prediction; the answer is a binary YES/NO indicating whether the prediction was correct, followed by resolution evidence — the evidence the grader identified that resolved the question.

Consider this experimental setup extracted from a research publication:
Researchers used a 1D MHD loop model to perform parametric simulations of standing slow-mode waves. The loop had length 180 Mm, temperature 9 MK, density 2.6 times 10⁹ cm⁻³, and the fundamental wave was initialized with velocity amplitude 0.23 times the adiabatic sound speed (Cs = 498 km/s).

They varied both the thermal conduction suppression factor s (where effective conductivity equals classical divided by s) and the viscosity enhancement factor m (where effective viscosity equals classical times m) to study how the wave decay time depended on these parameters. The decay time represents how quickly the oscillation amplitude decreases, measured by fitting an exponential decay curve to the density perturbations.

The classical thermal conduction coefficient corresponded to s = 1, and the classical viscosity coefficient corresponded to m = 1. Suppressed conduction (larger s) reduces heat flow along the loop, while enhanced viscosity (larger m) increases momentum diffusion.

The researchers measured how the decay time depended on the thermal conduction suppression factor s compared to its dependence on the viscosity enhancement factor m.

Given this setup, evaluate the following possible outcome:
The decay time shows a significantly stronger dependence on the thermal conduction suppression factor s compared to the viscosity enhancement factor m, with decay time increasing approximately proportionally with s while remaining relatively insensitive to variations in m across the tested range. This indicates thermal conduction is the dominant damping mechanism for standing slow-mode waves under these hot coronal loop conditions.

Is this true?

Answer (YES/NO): NO